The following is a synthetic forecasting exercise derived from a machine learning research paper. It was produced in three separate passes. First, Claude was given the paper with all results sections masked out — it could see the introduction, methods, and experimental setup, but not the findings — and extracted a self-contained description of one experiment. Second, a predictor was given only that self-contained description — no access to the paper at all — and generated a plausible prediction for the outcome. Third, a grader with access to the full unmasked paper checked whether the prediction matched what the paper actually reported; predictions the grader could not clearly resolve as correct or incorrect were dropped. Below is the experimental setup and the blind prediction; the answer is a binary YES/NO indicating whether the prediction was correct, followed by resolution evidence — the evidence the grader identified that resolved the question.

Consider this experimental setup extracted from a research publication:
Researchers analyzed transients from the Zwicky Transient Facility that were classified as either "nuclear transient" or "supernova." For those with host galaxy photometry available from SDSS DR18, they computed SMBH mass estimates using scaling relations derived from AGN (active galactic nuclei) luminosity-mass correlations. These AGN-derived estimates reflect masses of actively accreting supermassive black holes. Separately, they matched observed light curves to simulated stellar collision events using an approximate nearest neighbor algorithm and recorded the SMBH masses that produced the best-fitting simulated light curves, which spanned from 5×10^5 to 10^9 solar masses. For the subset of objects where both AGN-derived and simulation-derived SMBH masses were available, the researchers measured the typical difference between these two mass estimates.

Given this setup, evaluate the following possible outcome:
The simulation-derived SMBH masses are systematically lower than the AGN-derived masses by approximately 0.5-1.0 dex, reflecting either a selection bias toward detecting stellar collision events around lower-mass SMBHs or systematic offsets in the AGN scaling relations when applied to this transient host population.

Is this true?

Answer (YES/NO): NO